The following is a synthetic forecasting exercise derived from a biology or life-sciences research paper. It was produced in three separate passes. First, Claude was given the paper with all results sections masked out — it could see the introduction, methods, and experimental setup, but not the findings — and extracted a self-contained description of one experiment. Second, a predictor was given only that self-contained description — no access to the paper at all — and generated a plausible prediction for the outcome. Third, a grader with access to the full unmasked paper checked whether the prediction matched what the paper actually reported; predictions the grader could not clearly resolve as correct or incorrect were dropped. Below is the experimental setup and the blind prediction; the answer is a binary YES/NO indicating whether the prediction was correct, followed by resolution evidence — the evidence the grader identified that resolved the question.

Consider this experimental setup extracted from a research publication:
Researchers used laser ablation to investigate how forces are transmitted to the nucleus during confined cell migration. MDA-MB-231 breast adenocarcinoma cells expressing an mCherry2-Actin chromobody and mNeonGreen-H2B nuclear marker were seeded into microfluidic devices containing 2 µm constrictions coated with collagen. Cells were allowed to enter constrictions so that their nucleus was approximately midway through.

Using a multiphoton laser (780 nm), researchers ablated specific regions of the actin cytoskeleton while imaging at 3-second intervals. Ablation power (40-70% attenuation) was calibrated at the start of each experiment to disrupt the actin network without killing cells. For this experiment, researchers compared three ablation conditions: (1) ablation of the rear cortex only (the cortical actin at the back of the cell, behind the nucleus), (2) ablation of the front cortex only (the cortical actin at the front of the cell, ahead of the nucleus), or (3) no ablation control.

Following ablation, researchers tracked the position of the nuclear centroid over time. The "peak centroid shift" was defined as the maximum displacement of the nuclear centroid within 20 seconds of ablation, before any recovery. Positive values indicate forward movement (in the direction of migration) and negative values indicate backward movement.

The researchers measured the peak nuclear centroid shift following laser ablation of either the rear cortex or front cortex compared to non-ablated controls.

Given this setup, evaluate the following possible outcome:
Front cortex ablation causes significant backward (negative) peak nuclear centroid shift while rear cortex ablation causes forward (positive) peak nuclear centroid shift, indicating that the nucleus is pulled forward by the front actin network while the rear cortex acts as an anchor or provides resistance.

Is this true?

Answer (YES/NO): NO